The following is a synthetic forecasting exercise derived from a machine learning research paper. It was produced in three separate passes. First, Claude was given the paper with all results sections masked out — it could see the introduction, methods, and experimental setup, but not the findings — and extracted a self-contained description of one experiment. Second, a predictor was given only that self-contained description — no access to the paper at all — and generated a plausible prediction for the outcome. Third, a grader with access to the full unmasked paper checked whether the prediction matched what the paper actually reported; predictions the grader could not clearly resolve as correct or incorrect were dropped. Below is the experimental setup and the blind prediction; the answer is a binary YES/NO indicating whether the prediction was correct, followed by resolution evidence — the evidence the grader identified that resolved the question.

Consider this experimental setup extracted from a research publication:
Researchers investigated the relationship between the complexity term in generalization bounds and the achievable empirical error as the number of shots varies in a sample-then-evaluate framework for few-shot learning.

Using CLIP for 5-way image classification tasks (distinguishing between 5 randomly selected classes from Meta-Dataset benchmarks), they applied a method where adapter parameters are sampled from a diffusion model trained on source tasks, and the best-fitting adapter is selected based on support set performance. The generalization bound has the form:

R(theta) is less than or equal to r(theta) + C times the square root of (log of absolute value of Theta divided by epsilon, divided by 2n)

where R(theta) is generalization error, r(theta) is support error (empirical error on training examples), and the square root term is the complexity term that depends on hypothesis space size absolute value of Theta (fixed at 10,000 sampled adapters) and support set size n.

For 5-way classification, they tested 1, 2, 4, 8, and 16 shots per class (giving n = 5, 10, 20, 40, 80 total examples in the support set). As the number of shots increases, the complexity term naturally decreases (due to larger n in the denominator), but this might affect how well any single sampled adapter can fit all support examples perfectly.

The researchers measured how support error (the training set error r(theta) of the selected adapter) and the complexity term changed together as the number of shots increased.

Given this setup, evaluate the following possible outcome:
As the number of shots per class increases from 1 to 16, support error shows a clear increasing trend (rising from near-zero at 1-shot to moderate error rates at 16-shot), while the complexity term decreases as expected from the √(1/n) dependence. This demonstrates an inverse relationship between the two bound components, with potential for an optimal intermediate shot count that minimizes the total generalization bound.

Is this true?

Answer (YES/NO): NO